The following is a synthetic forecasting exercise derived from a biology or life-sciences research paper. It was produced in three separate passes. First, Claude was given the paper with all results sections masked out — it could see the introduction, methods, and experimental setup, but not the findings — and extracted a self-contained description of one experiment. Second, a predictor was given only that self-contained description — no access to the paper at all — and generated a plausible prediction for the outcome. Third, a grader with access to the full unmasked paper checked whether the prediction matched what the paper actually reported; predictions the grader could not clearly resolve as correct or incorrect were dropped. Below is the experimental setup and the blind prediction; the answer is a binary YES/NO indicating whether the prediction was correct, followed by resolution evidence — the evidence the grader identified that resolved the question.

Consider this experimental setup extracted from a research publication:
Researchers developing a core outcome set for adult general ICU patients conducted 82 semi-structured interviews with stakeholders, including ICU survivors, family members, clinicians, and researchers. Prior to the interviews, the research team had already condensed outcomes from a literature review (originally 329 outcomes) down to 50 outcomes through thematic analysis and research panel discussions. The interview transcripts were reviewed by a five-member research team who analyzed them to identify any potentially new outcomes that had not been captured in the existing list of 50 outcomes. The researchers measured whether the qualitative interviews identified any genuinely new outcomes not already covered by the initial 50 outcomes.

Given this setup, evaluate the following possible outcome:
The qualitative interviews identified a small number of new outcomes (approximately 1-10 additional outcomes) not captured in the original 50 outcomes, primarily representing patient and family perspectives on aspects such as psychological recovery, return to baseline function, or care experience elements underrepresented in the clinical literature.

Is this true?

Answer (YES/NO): NO